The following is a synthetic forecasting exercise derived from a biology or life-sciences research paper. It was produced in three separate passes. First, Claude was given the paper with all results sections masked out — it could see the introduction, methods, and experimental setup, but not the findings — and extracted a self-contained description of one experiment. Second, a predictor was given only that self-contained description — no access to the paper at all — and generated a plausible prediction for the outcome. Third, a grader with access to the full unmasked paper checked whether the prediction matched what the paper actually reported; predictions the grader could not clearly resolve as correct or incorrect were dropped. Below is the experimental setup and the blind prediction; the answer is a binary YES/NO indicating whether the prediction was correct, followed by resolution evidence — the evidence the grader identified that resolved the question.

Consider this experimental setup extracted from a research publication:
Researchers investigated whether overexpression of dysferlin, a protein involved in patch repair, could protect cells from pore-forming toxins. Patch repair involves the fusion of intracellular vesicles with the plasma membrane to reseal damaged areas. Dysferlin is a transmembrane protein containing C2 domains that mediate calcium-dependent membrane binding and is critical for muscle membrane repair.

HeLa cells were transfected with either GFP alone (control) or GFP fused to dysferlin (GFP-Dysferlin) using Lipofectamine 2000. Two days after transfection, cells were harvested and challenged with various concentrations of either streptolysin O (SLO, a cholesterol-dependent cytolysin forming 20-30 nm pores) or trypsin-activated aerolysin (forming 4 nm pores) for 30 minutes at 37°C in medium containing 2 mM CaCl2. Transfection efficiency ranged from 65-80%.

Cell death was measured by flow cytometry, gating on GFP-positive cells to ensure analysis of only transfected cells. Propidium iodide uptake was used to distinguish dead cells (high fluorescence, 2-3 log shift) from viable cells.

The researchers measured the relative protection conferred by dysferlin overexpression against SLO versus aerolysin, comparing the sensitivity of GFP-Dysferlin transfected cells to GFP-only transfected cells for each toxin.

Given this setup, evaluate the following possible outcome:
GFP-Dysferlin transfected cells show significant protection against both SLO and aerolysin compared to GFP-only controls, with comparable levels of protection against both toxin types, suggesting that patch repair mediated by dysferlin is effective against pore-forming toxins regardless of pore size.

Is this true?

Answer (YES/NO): NO